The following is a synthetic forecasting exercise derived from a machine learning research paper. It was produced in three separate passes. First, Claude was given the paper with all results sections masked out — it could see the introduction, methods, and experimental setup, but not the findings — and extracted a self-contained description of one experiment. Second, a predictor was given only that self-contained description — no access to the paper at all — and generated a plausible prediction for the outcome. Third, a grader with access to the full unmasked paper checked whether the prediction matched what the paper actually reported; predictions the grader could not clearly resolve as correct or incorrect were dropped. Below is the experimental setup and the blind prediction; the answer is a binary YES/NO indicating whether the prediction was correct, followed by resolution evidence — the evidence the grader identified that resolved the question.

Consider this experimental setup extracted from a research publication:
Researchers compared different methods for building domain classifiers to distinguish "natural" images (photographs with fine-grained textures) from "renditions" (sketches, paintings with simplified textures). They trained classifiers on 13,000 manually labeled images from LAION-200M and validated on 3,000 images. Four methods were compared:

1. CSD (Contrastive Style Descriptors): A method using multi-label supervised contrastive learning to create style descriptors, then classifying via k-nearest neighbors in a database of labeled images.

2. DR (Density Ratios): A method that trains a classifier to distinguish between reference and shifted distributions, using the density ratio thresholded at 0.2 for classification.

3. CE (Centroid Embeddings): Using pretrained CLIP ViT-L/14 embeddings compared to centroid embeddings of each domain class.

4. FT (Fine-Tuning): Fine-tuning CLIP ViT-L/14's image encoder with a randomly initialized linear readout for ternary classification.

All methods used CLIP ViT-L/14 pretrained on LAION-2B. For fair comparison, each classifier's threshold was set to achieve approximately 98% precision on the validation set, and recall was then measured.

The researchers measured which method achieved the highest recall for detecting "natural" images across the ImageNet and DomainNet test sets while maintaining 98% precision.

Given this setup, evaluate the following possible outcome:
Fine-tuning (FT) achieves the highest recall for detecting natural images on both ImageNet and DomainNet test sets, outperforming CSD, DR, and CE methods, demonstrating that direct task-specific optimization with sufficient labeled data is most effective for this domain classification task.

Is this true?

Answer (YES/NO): YES